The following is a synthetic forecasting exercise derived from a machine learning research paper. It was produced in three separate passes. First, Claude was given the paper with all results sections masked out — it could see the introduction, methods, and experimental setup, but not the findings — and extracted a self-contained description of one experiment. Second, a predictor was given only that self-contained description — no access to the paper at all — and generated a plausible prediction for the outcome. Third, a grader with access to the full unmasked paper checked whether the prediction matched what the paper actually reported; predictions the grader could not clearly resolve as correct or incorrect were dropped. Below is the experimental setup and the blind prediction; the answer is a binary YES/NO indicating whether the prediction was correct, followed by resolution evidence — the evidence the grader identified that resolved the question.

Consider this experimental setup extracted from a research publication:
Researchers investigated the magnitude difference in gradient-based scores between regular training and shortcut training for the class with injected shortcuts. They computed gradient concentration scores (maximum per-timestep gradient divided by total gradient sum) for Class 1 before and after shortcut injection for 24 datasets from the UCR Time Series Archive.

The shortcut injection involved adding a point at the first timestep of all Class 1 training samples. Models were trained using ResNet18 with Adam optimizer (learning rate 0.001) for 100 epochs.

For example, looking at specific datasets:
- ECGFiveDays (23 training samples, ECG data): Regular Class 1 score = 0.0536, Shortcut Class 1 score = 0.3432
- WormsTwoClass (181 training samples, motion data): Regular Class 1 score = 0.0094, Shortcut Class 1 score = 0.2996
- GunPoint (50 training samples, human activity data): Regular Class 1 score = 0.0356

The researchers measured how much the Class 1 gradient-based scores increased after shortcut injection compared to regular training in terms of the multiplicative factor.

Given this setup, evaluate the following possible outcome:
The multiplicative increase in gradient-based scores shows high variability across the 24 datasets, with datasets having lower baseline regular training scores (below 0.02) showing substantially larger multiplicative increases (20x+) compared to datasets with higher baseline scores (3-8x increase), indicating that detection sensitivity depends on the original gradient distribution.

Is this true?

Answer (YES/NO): NO